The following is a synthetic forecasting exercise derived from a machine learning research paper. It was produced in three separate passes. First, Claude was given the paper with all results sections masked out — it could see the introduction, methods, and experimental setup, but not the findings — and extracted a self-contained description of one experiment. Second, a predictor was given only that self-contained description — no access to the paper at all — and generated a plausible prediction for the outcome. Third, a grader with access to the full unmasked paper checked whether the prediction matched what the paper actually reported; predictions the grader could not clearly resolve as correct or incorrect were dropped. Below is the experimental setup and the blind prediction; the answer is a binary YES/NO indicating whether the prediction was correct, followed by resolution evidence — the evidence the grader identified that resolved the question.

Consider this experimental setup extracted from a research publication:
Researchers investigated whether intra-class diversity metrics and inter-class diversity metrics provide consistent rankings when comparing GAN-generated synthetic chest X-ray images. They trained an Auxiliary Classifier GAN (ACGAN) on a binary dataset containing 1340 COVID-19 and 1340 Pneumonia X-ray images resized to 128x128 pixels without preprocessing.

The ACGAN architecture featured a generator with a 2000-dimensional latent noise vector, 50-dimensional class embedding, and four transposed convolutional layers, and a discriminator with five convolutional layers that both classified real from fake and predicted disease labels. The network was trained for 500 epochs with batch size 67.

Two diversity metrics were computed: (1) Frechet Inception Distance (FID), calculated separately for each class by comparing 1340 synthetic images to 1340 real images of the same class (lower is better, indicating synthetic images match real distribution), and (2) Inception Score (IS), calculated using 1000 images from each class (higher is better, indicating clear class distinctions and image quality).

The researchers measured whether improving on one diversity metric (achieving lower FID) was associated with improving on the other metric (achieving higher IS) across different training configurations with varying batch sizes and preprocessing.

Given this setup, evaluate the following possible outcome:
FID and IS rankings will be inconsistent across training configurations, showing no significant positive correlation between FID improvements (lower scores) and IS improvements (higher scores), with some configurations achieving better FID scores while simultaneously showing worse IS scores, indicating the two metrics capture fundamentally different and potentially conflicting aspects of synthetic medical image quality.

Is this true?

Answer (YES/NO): NO